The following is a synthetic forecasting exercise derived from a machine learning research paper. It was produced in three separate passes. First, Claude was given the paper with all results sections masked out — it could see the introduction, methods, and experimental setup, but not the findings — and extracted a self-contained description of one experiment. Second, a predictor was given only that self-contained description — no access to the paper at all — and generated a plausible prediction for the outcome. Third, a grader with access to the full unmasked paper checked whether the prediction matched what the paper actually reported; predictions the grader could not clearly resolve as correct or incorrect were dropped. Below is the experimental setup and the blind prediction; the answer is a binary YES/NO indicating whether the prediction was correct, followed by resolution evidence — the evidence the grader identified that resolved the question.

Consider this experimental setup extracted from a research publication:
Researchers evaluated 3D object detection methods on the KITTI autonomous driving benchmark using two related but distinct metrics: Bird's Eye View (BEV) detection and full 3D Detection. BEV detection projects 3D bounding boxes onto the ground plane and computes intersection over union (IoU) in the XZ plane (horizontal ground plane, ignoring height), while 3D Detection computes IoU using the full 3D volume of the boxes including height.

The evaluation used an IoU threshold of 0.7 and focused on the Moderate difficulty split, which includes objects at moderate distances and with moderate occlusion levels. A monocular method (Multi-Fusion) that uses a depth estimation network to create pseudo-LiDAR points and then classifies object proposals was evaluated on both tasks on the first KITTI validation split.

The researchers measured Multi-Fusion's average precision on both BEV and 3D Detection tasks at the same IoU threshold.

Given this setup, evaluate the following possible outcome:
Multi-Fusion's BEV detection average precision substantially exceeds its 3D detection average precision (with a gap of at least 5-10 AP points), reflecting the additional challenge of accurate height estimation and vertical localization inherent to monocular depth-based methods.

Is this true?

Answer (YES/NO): YES